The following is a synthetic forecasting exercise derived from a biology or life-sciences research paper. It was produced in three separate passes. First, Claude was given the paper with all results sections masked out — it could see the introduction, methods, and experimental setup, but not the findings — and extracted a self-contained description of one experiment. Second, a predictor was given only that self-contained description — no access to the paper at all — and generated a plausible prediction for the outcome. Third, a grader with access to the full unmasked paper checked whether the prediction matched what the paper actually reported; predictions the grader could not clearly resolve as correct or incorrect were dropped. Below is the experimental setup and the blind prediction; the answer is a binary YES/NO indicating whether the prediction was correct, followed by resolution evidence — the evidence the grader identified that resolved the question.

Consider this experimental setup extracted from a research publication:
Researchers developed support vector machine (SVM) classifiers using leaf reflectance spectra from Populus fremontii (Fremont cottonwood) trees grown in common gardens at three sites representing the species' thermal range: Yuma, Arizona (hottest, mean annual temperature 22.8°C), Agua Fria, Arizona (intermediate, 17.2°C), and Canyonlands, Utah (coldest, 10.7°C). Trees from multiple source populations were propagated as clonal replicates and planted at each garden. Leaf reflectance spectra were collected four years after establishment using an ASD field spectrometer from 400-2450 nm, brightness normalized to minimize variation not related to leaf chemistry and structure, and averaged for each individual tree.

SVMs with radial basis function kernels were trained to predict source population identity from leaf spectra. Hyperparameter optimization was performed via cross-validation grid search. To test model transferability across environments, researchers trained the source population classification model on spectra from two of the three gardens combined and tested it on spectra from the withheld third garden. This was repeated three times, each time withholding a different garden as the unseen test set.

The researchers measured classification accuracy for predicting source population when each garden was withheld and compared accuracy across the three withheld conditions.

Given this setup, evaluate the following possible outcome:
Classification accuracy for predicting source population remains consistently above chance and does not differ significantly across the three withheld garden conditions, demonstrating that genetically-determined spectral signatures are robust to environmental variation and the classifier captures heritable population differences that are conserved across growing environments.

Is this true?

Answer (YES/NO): NO